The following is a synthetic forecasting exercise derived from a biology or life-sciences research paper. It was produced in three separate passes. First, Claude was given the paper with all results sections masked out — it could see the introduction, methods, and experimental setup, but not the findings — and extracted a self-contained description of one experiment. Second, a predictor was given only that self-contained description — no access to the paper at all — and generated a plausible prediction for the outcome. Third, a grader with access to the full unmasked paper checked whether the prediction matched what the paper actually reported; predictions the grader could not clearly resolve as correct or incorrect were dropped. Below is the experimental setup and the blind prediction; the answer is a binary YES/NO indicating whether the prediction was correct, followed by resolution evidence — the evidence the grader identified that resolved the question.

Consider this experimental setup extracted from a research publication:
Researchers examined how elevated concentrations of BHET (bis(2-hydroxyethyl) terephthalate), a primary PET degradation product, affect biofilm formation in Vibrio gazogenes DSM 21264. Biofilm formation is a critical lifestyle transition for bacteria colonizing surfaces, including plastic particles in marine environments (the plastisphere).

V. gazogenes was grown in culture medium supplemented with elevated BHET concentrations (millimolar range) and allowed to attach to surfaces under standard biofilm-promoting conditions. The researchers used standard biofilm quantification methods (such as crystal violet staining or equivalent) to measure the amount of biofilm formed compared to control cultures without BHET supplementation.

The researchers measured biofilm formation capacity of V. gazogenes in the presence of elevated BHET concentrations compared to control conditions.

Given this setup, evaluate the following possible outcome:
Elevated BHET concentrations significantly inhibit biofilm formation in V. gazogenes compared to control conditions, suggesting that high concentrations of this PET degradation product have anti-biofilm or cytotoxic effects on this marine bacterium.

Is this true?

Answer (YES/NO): YES